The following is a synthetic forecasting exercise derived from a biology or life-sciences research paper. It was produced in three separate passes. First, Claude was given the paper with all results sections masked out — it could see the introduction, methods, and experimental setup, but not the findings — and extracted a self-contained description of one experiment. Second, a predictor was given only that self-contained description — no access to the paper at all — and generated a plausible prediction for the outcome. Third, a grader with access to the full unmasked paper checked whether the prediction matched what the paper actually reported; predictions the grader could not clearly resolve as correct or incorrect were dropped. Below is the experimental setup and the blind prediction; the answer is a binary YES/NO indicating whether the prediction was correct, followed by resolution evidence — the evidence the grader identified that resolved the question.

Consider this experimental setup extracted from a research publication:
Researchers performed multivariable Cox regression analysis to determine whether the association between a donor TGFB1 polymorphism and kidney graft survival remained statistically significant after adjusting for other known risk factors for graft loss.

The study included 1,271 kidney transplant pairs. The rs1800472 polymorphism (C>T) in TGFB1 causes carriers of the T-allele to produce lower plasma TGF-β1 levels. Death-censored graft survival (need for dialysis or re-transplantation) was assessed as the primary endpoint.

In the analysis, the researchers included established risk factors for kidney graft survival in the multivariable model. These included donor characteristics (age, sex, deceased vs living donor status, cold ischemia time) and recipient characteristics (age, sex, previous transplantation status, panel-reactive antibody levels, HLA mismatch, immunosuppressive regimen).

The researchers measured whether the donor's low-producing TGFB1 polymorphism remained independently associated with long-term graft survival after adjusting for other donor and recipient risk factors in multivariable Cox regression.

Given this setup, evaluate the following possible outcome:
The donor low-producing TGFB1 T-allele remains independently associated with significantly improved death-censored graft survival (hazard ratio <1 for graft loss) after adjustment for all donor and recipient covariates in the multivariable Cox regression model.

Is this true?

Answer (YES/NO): NO